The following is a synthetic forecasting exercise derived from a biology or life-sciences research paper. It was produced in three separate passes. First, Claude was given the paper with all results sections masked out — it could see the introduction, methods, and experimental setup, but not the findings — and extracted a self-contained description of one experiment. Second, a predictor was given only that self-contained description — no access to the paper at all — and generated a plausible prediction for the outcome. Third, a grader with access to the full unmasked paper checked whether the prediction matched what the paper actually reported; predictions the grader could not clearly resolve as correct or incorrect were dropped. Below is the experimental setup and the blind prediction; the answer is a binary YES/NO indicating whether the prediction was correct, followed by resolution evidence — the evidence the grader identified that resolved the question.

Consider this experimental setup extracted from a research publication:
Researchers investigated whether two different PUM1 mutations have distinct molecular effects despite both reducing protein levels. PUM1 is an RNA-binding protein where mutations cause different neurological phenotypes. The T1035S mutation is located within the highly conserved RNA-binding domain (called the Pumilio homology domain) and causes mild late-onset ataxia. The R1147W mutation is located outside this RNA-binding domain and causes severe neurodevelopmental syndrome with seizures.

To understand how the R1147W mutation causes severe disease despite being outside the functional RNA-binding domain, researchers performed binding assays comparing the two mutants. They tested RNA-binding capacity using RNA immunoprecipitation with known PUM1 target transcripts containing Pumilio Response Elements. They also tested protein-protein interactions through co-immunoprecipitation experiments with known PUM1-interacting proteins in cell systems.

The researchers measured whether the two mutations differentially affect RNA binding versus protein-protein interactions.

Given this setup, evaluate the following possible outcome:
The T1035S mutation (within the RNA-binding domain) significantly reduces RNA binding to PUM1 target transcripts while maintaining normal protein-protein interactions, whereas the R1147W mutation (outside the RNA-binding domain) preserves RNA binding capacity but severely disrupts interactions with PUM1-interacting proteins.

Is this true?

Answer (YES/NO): YES